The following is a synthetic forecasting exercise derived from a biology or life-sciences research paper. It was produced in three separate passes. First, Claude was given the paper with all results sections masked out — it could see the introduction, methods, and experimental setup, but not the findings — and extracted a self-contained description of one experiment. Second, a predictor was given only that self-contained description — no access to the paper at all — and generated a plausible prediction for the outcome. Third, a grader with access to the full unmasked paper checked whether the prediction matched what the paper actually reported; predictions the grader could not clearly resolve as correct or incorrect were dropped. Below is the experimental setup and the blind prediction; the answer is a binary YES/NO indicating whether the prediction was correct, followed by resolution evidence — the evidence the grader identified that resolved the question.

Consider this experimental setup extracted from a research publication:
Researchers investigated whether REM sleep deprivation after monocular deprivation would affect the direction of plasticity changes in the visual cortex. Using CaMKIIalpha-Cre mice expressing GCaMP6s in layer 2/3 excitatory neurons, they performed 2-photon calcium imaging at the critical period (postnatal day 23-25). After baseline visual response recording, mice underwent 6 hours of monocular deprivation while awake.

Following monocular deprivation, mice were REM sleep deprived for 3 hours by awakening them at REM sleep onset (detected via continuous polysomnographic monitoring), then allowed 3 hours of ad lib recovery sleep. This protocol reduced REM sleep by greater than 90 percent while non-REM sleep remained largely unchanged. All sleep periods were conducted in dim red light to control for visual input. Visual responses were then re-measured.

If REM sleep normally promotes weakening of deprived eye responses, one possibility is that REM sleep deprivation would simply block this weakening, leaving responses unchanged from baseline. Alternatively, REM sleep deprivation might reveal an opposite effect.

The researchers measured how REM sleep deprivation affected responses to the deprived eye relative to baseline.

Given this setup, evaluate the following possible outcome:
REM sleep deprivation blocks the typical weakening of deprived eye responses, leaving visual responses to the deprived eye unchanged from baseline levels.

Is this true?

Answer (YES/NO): NO